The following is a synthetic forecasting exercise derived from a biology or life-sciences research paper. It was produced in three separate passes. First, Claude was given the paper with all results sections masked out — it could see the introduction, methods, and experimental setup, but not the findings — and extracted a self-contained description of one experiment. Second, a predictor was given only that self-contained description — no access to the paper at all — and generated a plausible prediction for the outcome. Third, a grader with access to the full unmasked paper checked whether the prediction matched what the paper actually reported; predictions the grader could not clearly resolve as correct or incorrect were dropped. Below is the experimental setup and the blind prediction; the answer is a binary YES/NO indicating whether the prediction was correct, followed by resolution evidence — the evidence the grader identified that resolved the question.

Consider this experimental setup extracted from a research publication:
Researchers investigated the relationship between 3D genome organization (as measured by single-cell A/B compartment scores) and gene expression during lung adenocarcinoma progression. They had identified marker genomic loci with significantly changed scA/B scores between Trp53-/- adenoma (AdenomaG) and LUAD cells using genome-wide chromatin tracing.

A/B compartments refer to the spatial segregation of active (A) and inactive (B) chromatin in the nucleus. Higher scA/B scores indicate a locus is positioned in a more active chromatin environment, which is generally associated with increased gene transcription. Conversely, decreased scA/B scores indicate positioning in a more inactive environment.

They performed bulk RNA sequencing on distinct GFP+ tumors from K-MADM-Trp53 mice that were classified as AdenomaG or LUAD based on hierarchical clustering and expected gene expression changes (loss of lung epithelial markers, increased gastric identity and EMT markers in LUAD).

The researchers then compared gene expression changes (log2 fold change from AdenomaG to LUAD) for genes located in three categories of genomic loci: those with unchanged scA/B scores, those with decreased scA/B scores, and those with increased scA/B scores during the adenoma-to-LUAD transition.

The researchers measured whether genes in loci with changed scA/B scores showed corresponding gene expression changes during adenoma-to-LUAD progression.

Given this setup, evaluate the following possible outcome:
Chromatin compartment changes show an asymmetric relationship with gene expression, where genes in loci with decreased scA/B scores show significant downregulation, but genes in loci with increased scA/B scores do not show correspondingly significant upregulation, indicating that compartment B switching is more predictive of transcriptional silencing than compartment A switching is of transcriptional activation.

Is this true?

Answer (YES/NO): NO